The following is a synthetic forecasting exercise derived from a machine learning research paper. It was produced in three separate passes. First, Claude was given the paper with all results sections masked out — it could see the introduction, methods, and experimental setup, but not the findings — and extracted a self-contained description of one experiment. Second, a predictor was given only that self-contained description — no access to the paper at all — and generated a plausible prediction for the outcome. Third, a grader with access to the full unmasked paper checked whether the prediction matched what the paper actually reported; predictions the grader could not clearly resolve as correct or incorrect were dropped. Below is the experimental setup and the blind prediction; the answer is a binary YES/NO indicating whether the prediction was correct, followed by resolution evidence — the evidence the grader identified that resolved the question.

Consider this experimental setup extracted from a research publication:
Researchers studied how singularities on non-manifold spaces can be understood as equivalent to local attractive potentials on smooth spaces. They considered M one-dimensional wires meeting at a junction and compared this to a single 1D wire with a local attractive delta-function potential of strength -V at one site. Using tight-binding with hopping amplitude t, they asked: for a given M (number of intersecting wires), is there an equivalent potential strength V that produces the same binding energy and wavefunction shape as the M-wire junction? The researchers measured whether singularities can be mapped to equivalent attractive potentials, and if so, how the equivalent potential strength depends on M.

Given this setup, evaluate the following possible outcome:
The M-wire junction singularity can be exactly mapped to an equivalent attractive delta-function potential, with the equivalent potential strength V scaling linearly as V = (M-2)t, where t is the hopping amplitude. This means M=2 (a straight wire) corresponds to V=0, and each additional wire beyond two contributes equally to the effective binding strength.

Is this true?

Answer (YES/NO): NO